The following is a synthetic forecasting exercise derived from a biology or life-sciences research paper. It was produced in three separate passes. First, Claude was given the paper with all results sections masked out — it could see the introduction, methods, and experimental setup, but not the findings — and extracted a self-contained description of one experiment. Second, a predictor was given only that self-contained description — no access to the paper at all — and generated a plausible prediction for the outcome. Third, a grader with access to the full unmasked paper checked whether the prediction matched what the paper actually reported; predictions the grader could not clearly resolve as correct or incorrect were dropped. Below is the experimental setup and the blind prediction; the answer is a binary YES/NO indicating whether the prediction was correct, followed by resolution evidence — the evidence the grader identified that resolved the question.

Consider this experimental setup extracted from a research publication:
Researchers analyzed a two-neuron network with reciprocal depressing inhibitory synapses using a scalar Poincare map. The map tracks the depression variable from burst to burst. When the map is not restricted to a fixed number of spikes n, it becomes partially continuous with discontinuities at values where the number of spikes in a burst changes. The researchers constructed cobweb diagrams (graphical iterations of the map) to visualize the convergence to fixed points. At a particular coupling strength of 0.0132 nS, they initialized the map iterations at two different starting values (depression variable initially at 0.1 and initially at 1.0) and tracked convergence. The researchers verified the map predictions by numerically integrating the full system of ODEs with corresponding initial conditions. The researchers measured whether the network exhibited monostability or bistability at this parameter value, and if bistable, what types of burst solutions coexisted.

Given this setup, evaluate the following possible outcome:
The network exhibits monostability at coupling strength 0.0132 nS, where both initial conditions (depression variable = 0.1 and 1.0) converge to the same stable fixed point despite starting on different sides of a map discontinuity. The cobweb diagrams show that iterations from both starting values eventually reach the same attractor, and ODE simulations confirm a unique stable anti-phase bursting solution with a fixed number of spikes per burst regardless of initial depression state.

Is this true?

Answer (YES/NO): NO